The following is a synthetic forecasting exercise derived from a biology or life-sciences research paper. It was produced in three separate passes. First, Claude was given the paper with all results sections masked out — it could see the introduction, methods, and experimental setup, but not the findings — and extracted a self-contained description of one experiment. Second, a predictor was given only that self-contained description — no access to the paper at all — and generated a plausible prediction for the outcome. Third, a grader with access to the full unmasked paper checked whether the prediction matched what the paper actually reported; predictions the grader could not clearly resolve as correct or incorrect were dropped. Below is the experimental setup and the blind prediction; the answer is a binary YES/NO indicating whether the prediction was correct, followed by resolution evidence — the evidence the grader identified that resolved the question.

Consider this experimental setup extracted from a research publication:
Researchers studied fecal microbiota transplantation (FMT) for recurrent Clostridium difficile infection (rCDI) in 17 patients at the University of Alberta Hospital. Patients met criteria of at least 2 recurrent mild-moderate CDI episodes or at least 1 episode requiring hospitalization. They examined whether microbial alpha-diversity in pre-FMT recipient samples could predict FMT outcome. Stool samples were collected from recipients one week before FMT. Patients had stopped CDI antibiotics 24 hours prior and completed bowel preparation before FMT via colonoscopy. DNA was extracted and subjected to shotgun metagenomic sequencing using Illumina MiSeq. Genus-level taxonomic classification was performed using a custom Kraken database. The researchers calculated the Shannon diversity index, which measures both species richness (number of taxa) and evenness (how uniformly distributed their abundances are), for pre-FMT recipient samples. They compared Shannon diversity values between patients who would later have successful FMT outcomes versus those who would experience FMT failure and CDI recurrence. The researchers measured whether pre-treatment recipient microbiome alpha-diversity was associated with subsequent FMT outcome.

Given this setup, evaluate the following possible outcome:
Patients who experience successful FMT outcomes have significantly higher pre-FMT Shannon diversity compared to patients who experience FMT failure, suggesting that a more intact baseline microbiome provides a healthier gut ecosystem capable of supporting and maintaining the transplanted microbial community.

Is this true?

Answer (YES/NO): NO